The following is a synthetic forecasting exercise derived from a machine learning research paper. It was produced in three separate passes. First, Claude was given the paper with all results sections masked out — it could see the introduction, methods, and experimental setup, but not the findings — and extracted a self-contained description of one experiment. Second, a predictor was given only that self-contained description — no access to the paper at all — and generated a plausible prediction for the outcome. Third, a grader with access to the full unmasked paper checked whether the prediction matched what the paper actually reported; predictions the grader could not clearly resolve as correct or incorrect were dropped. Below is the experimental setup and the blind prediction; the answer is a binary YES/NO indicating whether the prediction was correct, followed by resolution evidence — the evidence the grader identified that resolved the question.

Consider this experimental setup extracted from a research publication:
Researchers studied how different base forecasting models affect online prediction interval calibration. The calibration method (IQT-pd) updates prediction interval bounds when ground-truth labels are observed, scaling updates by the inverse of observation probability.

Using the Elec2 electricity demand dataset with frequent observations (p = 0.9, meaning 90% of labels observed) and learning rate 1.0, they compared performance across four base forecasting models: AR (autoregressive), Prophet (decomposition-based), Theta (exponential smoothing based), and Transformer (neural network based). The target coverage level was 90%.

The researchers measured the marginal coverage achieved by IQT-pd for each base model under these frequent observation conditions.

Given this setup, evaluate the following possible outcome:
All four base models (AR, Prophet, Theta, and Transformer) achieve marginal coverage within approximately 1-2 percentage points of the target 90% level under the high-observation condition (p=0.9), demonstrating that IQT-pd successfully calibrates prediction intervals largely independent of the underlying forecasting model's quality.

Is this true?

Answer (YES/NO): YES